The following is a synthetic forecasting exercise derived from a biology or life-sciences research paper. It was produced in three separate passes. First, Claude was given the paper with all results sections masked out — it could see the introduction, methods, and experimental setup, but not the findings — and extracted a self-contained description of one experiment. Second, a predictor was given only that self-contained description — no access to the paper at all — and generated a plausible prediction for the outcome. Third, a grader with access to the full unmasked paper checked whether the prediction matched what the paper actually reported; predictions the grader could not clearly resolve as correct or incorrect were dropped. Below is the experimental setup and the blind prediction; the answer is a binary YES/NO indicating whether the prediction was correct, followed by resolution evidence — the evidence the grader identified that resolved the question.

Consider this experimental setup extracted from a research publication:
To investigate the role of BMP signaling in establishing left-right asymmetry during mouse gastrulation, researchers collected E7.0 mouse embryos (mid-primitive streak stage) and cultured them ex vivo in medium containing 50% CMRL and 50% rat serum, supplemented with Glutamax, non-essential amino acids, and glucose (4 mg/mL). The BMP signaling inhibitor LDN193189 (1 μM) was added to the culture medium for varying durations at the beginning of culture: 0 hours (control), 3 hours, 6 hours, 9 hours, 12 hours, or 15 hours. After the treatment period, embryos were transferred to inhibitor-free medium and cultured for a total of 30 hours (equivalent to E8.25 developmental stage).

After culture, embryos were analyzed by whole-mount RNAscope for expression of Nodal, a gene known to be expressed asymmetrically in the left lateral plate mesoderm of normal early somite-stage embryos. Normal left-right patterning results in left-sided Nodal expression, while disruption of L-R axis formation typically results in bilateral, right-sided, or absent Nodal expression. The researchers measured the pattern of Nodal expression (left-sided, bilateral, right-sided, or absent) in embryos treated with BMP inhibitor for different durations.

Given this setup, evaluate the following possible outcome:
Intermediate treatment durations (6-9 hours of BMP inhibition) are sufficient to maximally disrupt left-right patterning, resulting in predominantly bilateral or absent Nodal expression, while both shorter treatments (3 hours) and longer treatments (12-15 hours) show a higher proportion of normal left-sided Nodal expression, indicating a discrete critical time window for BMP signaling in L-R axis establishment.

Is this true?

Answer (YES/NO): NO